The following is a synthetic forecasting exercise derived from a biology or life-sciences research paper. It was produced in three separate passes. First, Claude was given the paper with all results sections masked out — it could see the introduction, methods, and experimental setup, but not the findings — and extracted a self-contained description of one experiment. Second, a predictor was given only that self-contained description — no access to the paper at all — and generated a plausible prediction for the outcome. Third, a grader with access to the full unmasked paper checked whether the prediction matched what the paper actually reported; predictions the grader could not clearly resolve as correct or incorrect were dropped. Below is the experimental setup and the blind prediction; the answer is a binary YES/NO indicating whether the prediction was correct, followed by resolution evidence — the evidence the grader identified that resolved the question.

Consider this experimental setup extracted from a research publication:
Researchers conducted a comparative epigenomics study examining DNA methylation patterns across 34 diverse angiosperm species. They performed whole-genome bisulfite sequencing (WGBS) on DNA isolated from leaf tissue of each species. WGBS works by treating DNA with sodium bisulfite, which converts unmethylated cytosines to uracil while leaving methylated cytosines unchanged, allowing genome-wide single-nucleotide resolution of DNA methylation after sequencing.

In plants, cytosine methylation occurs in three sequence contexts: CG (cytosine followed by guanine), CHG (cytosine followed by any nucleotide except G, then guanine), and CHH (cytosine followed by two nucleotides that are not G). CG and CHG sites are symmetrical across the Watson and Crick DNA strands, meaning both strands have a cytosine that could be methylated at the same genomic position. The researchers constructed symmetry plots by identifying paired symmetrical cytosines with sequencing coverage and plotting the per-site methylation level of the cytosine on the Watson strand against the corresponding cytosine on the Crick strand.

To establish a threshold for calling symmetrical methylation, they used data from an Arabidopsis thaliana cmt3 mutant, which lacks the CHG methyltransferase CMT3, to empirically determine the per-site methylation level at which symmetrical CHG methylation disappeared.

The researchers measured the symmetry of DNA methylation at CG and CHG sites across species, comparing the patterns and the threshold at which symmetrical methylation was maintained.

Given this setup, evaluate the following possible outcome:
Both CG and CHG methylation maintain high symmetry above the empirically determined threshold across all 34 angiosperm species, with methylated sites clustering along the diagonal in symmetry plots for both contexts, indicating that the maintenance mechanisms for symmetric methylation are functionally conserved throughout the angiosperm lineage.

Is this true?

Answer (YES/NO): NO